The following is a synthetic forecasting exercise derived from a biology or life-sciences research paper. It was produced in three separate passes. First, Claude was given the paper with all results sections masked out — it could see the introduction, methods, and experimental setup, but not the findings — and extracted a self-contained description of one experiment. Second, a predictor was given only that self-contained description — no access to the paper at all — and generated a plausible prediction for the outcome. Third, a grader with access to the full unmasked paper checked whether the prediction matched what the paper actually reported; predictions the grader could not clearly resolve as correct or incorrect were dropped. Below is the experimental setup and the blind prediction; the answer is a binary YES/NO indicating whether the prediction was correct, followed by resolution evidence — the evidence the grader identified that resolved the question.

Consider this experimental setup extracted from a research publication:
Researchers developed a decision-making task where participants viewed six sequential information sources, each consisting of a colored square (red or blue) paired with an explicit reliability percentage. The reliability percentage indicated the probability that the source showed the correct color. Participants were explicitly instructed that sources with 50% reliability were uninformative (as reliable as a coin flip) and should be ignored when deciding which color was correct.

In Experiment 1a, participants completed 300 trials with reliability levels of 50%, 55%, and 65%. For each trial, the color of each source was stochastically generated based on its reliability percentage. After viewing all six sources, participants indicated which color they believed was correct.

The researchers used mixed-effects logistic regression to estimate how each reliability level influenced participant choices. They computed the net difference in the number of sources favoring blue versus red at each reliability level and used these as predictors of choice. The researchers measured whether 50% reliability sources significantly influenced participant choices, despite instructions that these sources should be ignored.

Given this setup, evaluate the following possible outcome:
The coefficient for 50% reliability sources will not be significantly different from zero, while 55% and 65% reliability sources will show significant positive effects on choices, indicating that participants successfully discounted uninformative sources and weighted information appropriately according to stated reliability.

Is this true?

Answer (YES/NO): NO